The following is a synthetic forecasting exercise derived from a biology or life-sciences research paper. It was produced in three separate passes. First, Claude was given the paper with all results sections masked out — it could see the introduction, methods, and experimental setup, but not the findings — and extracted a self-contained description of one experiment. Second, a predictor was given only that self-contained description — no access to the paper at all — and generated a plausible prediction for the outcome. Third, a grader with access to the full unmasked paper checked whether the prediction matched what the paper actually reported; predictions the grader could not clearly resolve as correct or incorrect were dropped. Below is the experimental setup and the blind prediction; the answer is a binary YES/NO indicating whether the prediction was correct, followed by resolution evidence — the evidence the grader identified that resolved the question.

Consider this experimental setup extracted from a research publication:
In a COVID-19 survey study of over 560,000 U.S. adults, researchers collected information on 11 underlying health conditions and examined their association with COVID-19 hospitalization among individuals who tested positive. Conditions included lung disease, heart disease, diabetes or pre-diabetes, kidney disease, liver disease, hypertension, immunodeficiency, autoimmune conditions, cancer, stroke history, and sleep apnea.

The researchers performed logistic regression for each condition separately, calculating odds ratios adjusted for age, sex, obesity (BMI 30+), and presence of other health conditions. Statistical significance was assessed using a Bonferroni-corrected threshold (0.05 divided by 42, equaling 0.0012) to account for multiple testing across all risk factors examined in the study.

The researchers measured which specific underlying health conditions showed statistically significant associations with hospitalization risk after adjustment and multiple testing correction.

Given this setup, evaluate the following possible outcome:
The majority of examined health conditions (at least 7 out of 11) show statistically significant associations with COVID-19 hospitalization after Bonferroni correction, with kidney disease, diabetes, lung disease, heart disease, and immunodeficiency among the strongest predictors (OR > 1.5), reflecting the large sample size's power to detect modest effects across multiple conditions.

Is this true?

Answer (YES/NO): NO